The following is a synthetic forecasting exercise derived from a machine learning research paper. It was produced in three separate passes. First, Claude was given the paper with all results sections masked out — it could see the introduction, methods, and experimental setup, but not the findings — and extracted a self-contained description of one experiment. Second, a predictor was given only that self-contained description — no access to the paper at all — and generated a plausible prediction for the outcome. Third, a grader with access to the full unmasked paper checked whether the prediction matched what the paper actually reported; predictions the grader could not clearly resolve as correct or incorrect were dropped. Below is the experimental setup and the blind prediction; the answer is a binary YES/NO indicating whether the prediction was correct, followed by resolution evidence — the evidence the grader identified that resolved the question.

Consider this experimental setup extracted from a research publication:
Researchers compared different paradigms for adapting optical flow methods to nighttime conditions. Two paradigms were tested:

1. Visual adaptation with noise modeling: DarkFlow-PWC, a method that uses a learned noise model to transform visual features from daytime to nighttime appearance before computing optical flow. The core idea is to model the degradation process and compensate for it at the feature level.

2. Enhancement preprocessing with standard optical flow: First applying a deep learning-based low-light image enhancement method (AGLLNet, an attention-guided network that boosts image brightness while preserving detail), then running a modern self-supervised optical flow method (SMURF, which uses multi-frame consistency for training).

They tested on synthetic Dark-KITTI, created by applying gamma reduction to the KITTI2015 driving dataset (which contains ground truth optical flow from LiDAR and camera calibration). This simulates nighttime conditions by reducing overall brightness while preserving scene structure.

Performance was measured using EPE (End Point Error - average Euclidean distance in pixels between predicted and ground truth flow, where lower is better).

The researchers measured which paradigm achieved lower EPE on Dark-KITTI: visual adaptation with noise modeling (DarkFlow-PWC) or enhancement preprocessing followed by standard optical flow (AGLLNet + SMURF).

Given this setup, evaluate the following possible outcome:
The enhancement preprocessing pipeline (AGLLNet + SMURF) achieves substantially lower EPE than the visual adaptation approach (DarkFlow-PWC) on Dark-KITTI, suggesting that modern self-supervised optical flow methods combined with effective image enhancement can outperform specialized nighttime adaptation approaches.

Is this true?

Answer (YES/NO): NO